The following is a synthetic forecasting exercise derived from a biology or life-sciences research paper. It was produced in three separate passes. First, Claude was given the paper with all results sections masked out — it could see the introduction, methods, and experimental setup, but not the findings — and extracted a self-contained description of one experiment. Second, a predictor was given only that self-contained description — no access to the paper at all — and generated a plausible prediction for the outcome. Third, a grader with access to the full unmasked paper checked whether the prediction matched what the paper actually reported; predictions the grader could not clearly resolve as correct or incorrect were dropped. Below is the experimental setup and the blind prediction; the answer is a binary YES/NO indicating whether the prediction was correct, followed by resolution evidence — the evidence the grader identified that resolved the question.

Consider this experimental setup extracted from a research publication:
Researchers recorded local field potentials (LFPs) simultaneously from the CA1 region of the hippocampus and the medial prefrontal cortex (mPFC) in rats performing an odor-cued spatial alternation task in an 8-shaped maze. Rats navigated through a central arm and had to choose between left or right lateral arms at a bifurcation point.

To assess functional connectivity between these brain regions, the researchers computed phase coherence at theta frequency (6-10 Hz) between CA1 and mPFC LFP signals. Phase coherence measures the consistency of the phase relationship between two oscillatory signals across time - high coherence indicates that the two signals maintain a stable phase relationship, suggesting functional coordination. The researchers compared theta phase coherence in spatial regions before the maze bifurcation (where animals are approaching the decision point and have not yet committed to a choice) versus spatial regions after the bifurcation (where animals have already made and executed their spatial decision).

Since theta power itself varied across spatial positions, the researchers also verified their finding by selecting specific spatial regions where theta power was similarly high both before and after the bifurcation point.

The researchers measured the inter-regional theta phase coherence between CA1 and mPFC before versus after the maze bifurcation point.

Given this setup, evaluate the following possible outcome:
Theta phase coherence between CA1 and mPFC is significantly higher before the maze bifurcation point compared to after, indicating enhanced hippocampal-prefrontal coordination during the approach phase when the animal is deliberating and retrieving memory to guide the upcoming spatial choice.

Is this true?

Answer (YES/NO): YES